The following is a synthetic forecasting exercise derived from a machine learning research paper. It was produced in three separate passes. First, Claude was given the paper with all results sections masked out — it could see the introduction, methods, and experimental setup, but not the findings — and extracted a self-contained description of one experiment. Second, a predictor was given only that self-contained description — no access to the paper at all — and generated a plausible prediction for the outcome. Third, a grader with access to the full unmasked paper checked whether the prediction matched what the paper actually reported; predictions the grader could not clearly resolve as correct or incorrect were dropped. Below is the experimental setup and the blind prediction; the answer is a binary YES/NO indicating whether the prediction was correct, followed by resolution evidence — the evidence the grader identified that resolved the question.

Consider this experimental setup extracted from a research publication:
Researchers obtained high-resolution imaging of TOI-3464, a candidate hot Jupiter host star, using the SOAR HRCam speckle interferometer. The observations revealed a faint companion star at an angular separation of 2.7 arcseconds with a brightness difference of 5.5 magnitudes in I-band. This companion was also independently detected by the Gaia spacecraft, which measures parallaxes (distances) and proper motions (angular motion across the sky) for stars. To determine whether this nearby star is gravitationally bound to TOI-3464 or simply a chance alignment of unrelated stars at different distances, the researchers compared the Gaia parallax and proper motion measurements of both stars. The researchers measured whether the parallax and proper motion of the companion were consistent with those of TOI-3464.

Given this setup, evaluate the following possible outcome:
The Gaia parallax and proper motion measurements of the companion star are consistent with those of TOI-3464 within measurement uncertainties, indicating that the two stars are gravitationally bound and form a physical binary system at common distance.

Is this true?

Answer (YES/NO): NO